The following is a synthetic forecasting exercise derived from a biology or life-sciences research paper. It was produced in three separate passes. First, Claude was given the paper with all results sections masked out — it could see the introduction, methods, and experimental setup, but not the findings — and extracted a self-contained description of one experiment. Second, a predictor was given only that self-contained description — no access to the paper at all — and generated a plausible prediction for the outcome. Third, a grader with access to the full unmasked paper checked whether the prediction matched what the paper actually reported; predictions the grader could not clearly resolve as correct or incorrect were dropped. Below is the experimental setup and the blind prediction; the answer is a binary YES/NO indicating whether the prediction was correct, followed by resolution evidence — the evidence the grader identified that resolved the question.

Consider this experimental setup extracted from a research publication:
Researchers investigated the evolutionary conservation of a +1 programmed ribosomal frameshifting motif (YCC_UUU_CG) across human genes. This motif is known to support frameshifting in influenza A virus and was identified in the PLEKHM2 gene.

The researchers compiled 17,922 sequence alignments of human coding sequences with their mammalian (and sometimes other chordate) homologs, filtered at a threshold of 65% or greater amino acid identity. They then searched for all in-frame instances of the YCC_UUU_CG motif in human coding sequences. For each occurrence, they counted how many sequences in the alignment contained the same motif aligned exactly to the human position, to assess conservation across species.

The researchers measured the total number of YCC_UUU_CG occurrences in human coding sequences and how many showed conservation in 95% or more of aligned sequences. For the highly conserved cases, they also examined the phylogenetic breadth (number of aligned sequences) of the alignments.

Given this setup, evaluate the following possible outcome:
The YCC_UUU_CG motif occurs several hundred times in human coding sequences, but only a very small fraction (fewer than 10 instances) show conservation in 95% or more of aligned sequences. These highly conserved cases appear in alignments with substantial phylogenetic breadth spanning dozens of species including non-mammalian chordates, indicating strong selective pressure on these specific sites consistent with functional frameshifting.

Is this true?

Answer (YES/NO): NO